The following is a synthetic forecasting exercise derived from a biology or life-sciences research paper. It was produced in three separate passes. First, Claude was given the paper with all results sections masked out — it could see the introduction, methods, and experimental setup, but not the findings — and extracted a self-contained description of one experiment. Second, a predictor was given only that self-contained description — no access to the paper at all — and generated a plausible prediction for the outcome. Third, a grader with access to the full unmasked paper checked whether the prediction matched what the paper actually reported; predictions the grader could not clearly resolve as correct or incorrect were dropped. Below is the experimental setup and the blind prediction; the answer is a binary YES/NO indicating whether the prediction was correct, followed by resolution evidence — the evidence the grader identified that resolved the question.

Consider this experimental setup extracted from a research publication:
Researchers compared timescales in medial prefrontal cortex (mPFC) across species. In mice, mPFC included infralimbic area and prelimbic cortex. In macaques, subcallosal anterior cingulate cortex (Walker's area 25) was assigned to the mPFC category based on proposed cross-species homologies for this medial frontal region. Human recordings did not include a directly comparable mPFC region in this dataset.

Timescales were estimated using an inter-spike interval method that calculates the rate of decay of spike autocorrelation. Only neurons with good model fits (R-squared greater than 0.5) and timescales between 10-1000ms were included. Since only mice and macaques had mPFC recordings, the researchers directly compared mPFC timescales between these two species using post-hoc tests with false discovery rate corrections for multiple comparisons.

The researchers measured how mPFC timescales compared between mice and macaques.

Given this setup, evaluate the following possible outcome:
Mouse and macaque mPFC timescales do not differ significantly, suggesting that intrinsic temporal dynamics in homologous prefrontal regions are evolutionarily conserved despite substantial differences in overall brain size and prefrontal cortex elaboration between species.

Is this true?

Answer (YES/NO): YES